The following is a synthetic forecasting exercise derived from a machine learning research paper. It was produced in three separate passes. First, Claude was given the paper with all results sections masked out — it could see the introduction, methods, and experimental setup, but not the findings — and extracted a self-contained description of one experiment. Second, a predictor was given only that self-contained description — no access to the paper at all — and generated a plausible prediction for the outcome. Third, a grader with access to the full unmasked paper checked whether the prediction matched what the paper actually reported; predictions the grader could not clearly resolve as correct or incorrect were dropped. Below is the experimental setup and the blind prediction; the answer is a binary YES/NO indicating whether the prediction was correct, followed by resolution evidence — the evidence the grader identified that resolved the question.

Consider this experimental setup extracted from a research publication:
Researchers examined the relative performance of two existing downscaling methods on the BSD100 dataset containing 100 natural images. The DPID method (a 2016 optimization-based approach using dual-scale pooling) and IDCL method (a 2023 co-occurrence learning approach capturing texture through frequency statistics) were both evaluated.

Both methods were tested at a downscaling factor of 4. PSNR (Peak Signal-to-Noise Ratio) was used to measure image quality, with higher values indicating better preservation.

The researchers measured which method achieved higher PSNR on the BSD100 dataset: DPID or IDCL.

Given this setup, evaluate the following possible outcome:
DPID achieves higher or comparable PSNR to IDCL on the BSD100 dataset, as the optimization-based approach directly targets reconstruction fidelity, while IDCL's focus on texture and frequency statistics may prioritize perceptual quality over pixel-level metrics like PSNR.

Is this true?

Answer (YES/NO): YES